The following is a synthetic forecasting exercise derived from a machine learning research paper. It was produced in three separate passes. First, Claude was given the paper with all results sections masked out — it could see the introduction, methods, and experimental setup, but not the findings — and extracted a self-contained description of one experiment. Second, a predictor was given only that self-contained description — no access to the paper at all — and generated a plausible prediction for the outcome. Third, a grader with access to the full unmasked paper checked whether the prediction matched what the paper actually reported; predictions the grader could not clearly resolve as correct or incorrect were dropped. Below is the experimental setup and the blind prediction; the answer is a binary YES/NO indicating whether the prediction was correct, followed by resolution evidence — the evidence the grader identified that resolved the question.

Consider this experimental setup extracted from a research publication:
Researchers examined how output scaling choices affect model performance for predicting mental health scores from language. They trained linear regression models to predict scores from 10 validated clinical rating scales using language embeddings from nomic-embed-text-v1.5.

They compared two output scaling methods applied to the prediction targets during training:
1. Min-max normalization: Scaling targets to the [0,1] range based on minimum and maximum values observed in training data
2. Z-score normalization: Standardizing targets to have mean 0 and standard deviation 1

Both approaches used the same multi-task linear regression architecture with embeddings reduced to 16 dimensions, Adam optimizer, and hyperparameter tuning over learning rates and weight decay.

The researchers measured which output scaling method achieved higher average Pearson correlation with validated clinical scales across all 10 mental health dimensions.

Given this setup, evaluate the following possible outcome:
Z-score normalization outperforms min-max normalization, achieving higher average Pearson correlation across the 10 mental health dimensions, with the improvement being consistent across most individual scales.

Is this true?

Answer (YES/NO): NO